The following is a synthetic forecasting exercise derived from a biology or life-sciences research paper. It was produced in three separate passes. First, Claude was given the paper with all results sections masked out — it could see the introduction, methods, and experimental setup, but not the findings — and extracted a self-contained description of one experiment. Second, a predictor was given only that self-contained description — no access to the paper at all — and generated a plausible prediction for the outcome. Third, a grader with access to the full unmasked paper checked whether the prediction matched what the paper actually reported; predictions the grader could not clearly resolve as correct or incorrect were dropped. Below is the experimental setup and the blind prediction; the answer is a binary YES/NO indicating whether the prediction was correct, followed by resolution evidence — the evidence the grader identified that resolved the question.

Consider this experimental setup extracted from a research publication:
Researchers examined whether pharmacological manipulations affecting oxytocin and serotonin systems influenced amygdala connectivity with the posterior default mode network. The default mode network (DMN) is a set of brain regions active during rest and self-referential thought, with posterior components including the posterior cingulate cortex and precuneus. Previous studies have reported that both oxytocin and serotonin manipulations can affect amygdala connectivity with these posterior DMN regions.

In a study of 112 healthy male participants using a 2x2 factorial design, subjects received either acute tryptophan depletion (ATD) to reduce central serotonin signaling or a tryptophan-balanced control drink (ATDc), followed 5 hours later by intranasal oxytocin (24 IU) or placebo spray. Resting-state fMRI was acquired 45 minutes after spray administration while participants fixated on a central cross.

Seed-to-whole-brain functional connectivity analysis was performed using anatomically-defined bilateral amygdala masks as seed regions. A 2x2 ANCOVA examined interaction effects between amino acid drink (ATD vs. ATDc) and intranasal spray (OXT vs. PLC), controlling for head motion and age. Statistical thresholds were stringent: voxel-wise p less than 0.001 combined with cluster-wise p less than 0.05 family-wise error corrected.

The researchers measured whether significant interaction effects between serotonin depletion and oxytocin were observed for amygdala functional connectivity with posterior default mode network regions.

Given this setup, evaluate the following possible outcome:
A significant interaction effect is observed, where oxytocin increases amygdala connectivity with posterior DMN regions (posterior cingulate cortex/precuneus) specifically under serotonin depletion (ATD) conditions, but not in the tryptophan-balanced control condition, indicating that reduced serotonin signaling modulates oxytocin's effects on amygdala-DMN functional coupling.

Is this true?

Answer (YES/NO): NO